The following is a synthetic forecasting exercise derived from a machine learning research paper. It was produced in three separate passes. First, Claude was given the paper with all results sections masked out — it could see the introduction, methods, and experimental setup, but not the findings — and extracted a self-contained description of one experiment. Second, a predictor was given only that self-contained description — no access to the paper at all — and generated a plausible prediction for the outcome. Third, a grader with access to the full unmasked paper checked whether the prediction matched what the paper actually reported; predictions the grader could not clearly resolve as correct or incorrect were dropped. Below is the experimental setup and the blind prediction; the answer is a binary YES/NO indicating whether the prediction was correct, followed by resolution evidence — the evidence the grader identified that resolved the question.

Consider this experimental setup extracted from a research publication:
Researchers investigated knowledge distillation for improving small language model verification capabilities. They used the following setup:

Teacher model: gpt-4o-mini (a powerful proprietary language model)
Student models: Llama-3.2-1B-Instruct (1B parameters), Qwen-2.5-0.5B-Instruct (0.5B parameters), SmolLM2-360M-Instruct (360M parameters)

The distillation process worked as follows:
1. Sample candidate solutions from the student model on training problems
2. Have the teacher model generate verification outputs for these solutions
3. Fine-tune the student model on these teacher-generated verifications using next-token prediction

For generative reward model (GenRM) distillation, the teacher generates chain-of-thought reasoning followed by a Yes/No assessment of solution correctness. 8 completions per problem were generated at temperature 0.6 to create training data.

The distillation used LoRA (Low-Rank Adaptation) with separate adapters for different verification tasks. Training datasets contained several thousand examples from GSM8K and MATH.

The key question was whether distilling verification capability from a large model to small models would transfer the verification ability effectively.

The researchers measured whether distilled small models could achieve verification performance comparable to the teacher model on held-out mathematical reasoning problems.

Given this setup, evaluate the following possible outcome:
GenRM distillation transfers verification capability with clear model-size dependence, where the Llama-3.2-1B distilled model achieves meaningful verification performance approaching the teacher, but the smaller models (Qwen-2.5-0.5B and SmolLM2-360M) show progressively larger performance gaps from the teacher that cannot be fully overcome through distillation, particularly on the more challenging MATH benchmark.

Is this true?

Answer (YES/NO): NO